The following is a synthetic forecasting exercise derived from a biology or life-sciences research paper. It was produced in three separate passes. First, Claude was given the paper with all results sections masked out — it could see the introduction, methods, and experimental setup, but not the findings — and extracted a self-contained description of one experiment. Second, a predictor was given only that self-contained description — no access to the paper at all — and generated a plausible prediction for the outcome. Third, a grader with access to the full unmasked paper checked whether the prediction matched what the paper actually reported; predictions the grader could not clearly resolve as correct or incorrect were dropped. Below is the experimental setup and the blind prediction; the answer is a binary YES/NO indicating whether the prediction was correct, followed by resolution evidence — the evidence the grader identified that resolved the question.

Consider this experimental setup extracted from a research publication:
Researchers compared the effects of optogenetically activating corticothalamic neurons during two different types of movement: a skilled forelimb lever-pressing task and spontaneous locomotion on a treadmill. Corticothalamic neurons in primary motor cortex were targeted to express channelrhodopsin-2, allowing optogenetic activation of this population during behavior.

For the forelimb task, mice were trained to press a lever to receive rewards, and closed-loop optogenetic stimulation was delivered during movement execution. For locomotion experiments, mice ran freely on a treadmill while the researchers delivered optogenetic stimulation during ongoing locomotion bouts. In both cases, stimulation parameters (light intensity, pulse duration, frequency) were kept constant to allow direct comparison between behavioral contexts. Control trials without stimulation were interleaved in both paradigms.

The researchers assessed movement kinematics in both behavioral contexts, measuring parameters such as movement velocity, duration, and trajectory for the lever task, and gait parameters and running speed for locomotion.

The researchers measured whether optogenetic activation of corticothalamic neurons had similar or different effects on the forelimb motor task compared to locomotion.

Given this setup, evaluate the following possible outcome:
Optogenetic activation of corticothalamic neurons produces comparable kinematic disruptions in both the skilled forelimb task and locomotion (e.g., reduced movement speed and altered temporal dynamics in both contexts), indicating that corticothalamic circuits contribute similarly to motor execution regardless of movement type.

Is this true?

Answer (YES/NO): NO